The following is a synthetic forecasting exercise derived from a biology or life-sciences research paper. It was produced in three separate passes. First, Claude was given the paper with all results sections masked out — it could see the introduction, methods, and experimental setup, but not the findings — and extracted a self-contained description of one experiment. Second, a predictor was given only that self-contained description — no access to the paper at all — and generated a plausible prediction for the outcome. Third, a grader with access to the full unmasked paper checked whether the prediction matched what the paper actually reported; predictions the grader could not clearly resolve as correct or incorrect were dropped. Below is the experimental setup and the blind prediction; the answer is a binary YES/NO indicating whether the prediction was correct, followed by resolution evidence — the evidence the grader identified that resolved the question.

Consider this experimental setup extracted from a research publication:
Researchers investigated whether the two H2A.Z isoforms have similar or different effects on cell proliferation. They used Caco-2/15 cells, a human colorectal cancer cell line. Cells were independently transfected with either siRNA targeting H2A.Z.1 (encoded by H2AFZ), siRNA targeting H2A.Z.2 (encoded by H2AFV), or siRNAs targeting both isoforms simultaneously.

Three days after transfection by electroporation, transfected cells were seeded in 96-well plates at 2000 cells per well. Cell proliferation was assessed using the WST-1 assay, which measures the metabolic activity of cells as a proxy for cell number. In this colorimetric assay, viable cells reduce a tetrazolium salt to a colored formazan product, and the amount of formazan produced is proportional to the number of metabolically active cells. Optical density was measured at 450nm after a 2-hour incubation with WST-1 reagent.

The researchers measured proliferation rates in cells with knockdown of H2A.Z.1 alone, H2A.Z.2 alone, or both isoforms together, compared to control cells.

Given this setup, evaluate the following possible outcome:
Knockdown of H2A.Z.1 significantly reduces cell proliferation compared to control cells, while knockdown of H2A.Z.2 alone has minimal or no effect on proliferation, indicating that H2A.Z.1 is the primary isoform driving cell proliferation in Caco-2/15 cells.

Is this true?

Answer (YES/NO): NO